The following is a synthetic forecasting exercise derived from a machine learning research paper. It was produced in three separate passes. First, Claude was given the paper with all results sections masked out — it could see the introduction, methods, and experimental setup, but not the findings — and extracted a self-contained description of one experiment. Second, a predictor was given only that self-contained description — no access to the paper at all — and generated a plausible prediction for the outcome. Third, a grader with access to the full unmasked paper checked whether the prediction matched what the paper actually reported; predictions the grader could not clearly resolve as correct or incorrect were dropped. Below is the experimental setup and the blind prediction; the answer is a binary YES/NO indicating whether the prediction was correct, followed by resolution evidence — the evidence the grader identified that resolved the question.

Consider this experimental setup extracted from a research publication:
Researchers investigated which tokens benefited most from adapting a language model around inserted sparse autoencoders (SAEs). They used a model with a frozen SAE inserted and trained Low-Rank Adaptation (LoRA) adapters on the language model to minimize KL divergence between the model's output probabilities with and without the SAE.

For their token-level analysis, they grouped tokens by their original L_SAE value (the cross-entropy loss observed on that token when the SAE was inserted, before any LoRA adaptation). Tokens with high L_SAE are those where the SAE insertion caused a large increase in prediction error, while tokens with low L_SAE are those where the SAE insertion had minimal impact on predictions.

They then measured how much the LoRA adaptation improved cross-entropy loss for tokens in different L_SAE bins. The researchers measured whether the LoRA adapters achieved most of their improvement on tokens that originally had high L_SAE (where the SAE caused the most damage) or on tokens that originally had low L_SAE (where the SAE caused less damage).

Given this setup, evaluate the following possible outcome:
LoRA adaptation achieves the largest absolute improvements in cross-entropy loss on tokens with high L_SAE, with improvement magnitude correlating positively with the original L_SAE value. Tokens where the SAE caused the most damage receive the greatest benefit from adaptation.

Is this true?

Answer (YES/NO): NO